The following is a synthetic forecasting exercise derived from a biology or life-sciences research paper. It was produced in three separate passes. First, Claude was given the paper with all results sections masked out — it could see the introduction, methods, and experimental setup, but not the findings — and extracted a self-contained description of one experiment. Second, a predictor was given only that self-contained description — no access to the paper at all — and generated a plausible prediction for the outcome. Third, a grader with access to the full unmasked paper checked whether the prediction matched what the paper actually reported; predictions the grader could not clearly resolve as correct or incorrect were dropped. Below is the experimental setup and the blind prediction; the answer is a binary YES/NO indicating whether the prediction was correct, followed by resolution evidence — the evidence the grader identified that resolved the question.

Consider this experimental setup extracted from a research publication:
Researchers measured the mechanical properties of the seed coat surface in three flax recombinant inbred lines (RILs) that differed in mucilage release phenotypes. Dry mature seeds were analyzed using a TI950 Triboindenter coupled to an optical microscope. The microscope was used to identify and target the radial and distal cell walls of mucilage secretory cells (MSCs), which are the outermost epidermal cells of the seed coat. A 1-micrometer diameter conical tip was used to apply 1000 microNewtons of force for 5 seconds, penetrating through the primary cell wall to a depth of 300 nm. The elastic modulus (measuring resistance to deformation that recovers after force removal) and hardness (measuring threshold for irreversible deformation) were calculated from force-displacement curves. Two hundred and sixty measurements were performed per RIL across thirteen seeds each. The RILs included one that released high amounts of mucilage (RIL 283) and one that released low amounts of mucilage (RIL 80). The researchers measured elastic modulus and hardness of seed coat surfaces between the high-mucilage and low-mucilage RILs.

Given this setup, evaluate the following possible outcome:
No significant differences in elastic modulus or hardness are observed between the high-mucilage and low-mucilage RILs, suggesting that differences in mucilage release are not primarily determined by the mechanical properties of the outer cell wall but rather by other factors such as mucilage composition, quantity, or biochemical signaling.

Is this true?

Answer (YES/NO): NO